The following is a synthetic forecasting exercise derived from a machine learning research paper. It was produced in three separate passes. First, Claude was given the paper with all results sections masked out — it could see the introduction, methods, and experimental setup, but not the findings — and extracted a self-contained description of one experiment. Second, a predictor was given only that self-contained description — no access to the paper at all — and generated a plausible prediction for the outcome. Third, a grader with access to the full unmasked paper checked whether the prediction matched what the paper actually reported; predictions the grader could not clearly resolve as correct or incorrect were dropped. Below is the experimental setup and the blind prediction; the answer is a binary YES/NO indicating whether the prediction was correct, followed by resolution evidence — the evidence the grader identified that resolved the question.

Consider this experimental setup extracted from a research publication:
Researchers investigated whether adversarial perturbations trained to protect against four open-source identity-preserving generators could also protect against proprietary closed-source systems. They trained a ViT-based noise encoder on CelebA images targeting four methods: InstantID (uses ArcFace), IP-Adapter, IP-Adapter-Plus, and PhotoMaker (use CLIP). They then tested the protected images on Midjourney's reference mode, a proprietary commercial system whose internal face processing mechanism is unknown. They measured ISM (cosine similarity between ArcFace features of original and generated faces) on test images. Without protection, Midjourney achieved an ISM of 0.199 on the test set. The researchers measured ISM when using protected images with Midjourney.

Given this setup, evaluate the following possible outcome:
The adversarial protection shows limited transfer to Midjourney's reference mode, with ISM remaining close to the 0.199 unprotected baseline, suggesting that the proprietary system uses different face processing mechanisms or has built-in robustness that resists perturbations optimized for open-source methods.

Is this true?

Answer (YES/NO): NO